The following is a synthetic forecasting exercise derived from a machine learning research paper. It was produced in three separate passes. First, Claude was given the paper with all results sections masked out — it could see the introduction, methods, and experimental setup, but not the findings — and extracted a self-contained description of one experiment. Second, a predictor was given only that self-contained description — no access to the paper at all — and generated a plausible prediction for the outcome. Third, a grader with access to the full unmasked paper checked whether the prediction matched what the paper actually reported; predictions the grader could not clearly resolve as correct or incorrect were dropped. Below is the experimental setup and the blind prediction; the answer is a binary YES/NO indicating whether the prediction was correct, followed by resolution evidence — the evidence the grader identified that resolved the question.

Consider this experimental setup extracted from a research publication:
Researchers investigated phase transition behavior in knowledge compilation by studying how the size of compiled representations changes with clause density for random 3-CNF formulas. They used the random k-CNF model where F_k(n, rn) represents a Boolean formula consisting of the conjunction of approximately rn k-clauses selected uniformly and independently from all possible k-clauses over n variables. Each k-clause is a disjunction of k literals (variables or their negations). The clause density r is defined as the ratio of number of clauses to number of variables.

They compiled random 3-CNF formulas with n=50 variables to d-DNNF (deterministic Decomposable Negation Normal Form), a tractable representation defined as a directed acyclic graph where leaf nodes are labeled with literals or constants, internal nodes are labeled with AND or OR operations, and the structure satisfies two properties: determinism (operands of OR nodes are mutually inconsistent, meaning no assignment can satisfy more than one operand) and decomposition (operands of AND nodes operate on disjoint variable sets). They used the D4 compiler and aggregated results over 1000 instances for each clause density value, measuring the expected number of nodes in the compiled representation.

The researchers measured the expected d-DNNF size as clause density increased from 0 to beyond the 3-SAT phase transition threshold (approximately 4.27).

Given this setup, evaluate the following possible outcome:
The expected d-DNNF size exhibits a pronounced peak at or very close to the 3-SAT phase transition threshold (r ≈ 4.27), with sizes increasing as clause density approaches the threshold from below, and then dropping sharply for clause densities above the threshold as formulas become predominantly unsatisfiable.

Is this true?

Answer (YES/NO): NO